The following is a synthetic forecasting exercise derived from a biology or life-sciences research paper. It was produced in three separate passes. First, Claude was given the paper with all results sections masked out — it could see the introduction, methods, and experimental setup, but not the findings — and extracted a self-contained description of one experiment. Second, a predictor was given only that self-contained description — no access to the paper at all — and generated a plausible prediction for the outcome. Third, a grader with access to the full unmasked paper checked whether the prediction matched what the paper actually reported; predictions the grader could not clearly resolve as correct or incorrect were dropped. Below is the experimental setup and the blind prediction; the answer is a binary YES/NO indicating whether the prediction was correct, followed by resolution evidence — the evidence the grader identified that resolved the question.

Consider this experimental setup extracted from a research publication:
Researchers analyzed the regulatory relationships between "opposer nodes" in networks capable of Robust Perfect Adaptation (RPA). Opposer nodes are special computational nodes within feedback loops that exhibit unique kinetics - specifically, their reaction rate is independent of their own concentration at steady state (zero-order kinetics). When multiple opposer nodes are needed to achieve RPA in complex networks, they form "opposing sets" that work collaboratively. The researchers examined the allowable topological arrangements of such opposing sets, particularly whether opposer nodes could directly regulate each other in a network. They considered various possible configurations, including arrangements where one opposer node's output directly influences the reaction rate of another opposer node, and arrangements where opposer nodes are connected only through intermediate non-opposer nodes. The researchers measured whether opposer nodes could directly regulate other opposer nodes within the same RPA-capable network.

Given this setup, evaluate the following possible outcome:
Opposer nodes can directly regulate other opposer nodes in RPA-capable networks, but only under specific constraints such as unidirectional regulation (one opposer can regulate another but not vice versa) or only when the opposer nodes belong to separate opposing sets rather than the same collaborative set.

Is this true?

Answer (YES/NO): NO